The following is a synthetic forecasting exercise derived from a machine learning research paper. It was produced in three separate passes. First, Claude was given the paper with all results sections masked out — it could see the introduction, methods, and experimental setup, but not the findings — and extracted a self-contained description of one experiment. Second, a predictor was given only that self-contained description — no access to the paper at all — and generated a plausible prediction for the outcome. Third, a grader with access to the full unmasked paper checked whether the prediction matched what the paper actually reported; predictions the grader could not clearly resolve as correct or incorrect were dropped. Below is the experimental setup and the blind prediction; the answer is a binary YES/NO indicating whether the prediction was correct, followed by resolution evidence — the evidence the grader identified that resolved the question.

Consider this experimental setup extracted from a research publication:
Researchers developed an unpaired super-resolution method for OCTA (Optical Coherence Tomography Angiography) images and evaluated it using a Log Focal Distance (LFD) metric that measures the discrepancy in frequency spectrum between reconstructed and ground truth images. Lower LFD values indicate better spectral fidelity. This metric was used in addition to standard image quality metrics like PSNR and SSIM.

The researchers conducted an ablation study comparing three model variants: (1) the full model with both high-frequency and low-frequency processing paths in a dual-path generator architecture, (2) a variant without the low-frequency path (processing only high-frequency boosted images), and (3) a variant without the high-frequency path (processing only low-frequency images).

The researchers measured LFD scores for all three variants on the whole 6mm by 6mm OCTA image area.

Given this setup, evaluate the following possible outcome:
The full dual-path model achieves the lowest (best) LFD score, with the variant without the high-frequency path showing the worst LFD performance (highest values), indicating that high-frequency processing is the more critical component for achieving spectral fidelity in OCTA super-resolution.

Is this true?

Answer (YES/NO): NO